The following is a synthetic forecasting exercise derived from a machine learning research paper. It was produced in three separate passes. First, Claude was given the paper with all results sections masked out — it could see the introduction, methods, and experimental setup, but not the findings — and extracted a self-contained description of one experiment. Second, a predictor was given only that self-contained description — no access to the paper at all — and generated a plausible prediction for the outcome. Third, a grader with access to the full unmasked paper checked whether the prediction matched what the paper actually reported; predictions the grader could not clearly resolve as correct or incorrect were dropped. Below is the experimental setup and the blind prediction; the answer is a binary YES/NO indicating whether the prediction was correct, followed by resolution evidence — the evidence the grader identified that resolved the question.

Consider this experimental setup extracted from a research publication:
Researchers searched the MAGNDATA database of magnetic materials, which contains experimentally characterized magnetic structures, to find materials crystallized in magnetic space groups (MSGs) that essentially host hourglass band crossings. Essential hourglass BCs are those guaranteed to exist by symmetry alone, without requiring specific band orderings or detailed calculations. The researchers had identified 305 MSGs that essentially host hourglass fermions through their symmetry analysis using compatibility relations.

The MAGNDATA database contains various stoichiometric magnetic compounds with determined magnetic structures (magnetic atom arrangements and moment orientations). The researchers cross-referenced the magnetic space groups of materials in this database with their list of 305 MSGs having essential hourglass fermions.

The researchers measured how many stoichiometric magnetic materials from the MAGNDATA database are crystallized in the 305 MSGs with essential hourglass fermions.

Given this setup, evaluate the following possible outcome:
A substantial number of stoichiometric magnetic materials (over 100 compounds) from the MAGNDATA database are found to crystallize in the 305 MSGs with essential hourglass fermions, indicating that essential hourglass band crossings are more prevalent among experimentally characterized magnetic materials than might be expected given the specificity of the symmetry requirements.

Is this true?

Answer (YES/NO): YES